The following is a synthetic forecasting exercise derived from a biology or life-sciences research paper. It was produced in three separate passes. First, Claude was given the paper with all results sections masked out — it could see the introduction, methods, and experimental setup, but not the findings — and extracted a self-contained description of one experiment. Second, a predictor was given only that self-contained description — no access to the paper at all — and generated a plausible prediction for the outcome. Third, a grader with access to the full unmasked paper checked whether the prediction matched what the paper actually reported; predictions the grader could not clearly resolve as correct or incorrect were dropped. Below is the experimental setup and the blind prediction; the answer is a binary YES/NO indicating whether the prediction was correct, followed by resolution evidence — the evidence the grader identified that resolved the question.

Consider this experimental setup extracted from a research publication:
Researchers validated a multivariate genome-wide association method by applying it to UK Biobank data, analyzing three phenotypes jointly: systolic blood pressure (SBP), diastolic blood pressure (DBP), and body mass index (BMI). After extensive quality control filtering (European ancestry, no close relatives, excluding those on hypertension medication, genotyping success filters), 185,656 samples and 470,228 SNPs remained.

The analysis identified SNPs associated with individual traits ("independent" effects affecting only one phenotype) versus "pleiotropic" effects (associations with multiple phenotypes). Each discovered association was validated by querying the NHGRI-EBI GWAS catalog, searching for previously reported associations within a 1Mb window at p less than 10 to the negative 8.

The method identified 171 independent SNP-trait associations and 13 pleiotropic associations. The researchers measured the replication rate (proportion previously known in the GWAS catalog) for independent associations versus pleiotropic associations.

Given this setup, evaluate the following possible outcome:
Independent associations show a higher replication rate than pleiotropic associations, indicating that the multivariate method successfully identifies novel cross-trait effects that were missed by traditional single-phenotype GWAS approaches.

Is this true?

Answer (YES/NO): NO